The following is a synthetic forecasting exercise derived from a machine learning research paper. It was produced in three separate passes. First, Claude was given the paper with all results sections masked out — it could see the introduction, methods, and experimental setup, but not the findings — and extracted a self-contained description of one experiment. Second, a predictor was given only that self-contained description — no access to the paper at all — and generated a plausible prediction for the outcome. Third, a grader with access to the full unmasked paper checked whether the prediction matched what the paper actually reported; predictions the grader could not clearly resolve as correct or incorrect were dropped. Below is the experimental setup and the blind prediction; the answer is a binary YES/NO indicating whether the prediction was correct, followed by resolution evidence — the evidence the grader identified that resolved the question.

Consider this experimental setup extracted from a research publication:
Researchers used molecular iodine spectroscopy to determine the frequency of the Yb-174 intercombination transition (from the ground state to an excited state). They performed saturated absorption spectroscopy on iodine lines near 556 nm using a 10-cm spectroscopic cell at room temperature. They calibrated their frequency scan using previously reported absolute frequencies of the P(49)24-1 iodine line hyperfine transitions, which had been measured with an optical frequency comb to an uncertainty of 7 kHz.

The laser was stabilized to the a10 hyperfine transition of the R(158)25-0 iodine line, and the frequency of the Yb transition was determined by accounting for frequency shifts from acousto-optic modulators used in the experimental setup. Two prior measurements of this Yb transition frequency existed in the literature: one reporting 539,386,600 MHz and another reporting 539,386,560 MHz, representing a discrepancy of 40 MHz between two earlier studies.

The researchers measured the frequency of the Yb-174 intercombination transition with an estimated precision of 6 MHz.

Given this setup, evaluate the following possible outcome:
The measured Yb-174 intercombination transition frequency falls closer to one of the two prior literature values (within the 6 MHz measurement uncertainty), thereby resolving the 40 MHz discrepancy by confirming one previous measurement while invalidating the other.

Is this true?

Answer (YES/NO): YES